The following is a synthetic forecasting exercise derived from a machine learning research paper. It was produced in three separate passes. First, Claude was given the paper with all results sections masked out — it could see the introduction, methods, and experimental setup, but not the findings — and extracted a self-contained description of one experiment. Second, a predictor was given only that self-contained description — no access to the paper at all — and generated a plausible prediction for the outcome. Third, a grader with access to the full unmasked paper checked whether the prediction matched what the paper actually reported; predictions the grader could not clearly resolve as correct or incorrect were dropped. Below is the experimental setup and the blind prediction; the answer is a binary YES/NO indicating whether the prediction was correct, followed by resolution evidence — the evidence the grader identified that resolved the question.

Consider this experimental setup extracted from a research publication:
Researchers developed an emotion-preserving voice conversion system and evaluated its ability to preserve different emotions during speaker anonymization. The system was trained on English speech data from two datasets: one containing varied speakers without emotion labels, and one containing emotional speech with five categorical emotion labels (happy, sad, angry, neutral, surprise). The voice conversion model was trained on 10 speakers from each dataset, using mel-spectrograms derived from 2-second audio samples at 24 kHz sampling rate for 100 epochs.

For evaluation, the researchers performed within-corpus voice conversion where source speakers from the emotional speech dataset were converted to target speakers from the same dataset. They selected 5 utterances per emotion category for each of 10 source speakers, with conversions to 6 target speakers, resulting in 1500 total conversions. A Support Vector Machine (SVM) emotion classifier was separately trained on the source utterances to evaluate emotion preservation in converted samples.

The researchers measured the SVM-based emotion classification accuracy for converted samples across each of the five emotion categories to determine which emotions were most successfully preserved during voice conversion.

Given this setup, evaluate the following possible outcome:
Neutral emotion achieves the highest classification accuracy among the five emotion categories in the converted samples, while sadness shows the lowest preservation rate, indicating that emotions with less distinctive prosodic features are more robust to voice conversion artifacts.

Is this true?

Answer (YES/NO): NO